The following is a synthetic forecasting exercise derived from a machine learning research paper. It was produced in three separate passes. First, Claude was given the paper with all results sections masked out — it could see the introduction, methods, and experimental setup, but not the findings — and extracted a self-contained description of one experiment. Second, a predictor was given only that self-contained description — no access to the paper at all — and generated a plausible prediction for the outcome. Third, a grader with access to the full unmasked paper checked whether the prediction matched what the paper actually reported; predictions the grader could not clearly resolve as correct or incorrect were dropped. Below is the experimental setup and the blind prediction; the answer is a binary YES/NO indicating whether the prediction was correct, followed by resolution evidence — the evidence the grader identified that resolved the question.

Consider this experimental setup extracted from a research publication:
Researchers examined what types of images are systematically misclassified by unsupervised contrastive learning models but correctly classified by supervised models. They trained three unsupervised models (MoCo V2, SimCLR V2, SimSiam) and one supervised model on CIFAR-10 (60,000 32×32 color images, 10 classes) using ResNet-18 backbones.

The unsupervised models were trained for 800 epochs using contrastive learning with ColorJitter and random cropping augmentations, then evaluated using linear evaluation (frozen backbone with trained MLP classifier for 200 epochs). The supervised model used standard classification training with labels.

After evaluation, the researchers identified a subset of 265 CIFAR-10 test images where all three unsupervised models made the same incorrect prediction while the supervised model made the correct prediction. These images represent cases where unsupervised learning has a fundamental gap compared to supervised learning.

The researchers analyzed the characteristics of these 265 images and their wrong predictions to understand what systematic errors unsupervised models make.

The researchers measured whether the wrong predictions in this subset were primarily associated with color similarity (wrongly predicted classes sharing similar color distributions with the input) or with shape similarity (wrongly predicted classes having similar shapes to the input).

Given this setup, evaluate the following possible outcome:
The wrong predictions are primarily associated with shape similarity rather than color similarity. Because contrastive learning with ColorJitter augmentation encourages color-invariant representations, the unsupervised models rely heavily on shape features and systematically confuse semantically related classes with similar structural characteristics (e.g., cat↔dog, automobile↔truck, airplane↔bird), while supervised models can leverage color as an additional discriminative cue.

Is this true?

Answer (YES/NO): NO